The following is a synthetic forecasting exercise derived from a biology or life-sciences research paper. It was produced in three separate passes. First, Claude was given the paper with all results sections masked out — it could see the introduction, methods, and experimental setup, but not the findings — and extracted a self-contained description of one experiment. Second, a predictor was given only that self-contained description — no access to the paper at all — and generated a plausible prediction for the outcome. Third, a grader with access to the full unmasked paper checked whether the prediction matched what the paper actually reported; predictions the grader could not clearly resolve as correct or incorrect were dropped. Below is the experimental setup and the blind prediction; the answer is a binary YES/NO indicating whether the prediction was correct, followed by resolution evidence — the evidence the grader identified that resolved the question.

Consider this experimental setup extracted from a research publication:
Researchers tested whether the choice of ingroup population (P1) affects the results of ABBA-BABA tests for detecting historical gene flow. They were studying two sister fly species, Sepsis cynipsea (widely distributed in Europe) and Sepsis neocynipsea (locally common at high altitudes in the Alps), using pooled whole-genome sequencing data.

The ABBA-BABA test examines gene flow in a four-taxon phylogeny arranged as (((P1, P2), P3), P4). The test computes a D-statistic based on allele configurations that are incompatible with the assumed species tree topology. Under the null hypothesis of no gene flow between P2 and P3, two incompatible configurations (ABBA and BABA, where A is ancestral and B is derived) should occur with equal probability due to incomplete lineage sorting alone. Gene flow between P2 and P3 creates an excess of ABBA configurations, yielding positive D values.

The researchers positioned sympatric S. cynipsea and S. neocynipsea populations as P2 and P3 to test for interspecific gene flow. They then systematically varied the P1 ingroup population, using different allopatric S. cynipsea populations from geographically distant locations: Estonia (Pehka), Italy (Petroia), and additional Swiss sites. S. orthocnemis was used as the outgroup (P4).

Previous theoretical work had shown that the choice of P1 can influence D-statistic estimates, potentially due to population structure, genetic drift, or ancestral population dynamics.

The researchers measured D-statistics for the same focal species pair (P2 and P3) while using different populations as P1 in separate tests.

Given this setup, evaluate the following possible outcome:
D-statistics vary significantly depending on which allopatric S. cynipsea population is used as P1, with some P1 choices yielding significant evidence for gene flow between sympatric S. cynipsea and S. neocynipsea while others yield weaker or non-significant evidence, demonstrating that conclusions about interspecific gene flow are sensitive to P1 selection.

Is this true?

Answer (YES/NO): YES